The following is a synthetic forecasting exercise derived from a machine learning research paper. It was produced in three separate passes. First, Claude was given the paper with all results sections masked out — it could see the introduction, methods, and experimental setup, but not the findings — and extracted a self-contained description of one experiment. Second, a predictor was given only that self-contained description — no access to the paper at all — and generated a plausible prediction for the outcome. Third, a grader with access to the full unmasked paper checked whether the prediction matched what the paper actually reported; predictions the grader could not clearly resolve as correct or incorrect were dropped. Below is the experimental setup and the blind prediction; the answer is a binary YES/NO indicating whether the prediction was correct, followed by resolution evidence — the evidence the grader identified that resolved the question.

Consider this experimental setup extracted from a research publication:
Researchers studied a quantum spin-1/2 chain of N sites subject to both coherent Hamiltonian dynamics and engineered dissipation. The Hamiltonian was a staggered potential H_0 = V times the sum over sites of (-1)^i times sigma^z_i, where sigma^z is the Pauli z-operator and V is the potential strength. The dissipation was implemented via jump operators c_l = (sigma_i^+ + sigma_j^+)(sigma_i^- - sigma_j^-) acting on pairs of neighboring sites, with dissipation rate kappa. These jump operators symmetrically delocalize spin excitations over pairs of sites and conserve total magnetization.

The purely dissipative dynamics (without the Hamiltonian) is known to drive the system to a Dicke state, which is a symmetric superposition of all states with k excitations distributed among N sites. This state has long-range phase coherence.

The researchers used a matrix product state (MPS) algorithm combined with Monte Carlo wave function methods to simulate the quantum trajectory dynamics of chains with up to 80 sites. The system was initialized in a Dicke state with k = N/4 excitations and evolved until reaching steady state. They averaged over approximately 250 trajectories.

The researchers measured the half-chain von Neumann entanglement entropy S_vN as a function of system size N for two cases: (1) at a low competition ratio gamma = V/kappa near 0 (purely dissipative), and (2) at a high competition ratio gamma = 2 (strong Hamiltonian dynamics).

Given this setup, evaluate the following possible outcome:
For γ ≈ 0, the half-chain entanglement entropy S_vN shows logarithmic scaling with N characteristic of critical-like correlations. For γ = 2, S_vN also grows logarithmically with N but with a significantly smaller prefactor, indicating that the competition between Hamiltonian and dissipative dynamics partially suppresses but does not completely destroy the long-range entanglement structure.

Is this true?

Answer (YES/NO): NO